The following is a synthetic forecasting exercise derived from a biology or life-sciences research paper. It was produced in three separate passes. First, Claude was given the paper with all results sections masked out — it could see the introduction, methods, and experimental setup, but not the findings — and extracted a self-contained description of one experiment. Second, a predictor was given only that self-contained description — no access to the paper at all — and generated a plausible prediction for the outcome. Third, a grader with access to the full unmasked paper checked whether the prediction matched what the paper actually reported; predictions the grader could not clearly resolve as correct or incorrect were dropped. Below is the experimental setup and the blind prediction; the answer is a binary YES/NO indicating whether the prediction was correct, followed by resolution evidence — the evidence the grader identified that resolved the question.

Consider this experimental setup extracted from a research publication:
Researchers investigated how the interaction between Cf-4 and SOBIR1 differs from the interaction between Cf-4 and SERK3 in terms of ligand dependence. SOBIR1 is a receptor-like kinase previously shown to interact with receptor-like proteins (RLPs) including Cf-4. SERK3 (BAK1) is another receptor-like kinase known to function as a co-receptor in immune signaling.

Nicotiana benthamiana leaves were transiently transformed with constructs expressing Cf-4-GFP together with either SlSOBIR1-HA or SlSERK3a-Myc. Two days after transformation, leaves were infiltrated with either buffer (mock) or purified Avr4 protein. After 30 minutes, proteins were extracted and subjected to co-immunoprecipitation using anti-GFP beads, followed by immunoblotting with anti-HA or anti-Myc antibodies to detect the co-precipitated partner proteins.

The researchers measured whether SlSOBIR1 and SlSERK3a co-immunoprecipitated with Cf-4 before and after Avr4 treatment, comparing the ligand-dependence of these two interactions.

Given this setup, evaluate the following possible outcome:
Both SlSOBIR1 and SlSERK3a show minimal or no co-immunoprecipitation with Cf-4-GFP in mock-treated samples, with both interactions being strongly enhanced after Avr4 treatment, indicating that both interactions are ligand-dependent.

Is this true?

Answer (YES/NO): NO